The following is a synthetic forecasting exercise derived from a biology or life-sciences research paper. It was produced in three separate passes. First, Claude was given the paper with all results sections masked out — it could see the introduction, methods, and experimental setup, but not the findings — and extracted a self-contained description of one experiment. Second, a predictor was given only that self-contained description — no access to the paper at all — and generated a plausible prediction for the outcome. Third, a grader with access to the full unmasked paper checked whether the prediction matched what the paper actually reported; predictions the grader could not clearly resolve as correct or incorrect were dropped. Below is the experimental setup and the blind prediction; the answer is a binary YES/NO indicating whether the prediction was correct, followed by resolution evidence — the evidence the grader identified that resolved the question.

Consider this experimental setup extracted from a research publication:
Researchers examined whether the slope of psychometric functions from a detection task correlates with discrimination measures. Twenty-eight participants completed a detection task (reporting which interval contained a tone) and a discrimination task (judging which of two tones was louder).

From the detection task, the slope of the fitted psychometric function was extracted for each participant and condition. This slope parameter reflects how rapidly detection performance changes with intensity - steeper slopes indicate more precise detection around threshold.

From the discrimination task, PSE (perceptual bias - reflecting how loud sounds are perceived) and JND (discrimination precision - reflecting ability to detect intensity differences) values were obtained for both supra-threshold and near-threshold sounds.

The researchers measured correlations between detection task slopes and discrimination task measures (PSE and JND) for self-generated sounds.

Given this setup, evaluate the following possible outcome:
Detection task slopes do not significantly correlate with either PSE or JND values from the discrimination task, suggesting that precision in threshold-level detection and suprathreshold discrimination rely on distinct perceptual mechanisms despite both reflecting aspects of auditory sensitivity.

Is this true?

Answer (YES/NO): NO